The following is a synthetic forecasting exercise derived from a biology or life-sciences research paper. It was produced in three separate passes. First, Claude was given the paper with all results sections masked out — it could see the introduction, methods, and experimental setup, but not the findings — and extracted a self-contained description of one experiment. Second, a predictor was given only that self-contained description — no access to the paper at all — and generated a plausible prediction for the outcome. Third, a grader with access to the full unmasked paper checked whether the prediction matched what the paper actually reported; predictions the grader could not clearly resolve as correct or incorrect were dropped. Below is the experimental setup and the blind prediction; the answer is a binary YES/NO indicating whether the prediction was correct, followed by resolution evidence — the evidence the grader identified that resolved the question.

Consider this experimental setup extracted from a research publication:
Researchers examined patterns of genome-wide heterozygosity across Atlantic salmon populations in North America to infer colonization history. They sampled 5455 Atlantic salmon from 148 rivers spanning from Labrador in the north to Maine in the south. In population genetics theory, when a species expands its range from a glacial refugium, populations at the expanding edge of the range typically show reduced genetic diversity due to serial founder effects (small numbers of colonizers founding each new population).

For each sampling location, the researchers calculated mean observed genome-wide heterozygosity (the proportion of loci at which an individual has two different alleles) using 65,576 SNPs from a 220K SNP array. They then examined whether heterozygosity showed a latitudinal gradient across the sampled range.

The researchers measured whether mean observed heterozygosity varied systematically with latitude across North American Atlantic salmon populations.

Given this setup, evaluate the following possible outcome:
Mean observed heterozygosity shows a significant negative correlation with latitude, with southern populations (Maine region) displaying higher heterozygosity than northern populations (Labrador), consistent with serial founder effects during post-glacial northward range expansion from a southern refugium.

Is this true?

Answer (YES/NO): NO